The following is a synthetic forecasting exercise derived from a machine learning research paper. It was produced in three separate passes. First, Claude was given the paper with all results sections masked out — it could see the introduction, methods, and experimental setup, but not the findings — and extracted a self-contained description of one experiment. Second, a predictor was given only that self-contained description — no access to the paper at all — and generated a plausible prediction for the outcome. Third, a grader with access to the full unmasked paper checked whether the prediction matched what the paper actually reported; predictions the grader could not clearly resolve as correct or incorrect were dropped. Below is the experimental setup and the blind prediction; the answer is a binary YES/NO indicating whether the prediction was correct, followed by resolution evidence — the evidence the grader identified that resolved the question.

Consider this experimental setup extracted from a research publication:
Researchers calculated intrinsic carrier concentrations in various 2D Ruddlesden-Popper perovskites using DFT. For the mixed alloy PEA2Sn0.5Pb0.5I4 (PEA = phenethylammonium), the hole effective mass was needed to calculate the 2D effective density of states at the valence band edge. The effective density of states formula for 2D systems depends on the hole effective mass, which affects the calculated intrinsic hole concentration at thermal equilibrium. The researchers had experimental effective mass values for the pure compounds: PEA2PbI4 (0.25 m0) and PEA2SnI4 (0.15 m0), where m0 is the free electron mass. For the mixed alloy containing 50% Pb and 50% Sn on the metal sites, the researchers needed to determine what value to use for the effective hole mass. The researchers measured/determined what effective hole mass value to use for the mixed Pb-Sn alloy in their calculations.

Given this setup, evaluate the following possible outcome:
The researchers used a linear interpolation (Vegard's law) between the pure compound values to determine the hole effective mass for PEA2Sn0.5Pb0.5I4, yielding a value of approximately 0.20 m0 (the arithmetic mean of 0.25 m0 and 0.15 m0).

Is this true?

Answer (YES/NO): NO